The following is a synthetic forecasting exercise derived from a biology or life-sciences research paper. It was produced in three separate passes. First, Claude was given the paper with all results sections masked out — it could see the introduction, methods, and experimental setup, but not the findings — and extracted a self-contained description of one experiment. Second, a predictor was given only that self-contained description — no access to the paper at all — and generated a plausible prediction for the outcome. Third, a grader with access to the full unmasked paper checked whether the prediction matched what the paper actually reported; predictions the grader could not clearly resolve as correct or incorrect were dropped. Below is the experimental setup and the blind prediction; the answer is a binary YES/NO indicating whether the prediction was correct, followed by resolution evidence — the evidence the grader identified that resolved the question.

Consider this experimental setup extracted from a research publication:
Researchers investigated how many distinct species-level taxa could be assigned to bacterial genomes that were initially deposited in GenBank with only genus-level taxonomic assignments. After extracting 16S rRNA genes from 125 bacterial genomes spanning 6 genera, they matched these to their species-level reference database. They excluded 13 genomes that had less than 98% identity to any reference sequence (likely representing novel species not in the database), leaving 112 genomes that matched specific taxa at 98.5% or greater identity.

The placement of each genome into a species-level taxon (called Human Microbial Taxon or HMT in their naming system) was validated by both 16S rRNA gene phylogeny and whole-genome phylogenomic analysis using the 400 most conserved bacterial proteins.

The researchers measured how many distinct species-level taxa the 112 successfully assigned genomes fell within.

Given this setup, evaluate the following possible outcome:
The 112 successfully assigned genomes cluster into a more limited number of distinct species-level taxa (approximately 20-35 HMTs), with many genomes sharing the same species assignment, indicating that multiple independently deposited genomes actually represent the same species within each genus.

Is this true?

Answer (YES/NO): YES